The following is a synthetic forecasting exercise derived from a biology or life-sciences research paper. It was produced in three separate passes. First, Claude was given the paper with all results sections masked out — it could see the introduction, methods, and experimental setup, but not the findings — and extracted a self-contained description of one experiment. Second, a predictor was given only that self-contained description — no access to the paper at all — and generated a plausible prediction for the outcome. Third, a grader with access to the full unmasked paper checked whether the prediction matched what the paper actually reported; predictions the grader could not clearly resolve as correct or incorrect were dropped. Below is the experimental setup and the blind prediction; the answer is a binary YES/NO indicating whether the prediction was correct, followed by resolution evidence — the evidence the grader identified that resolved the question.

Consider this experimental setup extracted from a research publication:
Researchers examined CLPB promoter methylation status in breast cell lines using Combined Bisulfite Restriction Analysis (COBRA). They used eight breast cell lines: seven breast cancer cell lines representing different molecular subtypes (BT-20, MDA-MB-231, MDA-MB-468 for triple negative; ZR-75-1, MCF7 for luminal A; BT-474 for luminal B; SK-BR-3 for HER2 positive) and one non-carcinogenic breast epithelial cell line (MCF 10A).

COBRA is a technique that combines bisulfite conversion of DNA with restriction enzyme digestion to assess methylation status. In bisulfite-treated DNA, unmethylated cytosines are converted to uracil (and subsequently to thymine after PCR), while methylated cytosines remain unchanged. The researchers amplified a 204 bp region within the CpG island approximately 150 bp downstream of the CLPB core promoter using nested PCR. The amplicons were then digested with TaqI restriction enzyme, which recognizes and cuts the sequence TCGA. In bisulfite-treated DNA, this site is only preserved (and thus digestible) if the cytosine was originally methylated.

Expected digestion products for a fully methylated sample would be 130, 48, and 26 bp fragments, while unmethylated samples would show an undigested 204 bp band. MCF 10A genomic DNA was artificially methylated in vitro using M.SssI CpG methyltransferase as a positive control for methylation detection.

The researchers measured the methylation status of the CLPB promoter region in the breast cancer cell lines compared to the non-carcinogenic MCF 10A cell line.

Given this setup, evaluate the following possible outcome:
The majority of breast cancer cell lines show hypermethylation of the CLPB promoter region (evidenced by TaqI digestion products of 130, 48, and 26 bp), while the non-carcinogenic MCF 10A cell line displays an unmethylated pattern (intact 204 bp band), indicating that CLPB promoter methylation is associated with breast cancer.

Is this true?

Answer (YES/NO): NO